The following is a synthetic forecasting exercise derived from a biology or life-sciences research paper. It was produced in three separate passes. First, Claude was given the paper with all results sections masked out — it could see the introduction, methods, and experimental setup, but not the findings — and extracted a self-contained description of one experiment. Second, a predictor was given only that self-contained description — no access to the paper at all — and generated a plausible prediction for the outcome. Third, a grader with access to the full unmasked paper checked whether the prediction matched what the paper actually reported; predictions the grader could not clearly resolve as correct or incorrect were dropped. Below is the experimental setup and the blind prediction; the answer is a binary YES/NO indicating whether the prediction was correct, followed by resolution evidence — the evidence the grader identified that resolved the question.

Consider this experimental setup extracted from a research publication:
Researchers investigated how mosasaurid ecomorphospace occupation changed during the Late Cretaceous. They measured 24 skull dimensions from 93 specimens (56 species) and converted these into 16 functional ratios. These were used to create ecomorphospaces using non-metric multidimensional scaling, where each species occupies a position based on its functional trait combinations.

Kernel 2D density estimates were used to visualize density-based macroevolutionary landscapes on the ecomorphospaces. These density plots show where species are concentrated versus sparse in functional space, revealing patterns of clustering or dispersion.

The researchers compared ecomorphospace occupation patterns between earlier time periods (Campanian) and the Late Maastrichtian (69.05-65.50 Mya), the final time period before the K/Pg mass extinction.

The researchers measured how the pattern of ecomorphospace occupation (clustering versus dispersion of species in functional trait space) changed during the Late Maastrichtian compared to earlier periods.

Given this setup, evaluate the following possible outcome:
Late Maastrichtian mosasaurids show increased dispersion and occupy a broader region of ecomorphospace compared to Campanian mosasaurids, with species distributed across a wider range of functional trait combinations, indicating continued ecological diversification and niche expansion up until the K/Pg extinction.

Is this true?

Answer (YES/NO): NO